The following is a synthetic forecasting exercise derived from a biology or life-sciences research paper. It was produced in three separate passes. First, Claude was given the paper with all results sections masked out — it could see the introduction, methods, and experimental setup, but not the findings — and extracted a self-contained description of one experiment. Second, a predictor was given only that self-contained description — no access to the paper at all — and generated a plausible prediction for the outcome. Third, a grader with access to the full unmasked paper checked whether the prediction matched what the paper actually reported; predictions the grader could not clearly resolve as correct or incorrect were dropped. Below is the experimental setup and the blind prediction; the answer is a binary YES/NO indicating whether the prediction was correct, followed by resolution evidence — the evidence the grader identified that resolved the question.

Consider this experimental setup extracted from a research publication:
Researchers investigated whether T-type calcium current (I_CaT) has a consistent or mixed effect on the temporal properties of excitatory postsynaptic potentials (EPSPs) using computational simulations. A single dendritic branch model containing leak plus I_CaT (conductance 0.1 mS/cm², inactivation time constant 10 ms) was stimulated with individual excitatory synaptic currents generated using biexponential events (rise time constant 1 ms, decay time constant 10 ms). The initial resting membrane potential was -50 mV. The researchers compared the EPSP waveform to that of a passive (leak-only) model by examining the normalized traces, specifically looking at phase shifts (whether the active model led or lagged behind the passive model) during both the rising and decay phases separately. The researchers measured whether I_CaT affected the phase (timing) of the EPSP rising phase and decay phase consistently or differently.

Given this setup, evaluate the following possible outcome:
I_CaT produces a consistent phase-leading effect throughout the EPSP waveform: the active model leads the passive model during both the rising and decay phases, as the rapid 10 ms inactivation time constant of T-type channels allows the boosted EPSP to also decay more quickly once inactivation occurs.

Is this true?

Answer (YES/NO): NO